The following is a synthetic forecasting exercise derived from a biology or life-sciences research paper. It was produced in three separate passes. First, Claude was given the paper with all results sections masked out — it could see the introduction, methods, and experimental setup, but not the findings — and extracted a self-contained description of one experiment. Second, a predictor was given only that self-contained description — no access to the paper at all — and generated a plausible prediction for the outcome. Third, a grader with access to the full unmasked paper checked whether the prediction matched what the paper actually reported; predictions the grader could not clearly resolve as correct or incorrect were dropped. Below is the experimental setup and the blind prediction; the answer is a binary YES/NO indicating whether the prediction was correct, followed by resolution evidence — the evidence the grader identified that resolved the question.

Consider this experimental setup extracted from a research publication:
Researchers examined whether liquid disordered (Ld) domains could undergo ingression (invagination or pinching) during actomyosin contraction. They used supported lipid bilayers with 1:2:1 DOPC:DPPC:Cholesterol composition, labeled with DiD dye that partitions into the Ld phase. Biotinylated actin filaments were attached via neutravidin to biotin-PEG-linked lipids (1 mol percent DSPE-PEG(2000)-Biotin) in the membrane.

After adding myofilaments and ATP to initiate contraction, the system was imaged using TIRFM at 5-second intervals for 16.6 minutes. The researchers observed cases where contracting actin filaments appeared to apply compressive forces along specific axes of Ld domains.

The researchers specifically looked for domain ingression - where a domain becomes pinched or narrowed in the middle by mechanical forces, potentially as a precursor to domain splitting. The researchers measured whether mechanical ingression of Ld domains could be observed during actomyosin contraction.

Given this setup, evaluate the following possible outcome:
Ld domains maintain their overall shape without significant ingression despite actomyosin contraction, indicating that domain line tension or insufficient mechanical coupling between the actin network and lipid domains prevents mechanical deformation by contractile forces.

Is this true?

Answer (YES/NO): NO